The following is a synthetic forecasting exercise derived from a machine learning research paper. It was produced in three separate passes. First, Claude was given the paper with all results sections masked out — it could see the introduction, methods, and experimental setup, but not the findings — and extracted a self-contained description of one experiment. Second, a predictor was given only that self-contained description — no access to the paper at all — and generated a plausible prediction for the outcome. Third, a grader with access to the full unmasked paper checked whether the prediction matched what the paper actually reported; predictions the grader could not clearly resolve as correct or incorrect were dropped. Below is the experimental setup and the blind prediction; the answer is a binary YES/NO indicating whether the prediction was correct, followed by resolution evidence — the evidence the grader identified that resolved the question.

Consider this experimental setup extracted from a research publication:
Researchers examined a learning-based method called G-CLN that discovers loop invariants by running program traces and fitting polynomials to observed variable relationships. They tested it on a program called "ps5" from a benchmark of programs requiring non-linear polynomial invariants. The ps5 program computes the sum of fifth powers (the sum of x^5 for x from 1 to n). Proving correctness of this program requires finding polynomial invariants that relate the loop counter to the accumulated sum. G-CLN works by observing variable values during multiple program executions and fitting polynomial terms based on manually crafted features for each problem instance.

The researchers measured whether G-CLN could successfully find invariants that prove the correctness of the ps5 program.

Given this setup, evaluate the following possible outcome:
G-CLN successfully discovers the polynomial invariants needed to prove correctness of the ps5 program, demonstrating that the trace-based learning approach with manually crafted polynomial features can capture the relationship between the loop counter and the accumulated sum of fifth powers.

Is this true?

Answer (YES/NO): NO